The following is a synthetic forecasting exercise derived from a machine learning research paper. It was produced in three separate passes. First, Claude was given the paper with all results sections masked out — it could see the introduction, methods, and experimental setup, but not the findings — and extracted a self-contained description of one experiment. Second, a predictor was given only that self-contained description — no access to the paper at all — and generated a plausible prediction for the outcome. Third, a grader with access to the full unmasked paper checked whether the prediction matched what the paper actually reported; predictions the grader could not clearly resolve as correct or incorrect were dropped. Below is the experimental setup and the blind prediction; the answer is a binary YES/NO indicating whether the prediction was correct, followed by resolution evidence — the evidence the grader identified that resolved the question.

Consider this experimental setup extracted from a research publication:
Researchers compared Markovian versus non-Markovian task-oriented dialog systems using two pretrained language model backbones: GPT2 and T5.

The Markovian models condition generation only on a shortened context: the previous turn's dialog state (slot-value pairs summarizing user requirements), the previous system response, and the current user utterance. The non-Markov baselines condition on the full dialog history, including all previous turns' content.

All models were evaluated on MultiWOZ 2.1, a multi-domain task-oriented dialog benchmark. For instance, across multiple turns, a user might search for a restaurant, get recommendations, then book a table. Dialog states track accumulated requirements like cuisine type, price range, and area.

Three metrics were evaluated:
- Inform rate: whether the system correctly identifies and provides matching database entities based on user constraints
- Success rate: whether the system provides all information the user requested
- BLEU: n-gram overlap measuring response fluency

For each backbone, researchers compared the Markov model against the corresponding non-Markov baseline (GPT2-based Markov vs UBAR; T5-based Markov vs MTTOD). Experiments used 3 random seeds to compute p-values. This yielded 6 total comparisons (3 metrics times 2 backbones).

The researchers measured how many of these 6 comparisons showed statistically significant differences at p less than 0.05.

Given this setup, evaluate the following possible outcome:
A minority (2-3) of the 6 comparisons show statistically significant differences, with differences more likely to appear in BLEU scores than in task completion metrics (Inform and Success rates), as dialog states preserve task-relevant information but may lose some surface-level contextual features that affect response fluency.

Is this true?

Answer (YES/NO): NO